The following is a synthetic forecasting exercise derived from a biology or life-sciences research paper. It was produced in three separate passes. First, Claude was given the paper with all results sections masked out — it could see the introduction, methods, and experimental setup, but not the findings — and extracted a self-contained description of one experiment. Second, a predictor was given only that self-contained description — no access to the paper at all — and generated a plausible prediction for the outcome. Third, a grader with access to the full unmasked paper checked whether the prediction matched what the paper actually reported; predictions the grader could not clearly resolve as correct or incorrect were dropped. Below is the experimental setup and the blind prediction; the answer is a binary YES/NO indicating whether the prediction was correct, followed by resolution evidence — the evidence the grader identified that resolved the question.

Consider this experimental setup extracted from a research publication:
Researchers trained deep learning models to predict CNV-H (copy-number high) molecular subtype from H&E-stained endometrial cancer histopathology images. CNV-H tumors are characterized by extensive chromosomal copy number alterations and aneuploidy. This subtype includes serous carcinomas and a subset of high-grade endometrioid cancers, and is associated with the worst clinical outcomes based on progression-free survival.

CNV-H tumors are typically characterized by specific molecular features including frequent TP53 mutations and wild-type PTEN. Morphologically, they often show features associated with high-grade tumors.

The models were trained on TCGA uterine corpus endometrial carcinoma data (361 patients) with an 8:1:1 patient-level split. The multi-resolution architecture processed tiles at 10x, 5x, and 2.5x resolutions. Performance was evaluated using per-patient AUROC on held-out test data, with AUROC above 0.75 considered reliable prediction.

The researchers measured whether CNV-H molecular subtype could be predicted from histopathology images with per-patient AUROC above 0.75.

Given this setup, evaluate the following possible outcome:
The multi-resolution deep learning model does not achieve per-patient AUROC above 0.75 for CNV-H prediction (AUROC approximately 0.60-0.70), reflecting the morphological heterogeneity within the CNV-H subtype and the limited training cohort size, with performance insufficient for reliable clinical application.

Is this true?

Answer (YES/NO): NO